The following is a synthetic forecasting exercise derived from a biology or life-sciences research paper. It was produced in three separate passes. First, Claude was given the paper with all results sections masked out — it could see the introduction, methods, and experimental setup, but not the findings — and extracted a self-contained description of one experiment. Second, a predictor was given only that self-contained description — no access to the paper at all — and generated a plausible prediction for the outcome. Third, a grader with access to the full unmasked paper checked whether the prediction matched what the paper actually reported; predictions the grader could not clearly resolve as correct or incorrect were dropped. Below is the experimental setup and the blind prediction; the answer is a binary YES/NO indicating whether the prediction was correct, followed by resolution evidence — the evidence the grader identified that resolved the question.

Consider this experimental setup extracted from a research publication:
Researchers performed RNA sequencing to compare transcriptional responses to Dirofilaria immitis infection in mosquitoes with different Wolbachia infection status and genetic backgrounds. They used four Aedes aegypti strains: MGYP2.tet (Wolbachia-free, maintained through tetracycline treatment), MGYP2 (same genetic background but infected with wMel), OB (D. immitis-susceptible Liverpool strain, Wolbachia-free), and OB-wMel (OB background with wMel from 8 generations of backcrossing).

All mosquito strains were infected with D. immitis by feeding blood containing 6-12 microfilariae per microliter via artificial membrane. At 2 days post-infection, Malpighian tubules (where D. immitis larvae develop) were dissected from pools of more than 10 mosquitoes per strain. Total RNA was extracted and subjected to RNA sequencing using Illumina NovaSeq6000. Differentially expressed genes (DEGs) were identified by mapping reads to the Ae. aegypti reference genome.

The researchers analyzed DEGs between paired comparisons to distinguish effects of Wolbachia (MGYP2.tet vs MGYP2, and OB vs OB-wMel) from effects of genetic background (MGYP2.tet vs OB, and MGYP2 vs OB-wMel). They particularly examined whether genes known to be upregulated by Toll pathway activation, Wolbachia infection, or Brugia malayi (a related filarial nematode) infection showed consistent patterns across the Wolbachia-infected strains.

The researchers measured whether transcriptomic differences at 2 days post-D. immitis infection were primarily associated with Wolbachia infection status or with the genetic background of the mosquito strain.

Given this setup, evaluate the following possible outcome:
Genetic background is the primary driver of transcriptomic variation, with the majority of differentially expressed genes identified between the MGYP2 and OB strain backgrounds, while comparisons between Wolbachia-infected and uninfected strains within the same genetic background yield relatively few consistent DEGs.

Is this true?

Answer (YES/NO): NO